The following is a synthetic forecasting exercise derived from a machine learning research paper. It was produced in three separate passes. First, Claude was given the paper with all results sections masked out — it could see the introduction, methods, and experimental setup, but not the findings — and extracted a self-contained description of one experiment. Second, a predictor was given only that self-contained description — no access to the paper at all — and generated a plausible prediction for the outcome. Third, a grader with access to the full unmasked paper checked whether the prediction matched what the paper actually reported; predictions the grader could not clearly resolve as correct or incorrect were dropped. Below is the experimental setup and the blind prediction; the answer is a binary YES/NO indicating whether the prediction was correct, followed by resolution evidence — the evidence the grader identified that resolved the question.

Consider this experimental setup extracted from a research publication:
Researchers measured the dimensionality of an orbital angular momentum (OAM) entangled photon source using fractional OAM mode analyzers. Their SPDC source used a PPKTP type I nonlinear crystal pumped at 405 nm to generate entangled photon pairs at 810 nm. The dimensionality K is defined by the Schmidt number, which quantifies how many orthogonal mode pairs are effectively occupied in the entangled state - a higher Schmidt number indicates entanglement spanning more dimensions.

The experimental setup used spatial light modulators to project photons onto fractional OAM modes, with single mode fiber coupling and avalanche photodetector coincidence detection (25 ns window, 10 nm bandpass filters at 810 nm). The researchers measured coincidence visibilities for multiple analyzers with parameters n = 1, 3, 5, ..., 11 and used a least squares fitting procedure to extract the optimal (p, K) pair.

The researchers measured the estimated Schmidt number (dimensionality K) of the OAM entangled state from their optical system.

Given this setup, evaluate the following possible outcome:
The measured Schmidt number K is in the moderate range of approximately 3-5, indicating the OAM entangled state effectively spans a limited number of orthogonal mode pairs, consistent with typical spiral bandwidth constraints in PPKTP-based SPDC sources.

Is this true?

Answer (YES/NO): NO